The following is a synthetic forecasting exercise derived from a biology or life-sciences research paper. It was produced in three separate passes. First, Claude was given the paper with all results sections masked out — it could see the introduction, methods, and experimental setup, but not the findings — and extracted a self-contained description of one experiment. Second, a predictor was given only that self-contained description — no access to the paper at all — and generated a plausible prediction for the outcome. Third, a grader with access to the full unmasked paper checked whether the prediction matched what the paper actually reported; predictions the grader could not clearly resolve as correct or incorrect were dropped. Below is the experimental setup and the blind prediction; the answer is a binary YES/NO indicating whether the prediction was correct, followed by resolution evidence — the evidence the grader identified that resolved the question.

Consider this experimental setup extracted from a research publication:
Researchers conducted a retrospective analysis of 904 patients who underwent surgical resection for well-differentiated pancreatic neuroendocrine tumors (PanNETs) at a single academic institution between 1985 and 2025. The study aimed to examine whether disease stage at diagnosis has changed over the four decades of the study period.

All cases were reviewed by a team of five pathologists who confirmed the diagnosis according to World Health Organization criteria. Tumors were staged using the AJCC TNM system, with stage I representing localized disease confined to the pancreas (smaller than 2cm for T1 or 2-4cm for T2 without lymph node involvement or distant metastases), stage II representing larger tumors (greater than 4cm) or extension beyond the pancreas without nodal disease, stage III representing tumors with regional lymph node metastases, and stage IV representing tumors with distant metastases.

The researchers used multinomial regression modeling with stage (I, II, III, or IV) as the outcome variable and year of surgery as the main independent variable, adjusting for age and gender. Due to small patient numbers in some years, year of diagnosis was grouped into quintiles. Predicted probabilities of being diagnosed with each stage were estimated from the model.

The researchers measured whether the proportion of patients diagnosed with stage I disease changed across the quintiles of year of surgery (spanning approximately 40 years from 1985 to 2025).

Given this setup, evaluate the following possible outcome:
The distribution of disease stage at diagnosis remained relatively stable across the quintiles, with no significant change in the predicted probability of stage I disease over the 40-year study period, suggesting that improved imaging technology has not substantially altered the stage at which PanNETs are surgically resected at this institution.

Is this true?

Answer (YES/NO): NO